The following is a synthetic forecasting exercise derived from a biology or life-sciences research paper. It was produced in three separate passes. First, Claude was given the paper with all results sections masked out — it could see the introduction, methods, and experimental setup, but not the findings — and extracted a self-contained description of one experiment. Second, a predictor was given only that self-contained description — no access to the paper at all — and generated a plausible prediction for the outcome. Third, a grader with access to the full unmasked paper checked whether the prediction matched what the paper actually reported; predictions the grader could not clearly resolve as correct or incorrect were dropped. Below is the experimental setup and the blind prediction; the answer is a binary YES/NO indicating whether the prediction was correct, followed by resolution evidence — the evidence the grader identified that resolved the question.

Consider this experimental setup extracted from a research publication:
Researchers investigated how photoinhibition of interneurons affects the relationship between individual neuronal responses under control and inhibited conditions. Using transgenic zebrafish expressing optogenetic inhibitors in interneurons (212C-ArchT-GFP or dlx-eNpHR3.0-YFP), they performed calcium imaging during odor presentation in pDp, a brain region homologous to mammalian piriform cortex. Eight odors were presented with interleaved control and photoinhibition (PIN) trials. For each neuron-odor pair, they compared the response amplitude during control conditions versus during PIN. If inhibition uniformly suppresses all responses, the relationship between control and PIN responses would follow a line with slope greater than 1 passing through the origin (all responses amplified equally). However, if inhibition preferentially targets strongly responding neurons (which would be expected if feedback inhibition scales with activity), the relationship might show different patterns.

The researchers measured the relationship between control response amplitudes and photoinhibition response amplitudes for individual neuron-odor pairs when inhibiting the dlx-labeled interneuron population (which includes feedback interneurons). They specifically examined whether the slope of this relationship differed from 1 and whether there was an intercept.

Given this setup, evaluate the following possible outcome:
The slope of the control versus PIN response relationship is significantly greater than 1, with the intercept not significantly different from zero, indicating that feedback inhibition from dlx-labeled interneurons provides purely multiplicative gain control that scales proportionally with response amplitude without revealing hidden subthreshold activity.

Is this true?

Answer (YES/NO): YES